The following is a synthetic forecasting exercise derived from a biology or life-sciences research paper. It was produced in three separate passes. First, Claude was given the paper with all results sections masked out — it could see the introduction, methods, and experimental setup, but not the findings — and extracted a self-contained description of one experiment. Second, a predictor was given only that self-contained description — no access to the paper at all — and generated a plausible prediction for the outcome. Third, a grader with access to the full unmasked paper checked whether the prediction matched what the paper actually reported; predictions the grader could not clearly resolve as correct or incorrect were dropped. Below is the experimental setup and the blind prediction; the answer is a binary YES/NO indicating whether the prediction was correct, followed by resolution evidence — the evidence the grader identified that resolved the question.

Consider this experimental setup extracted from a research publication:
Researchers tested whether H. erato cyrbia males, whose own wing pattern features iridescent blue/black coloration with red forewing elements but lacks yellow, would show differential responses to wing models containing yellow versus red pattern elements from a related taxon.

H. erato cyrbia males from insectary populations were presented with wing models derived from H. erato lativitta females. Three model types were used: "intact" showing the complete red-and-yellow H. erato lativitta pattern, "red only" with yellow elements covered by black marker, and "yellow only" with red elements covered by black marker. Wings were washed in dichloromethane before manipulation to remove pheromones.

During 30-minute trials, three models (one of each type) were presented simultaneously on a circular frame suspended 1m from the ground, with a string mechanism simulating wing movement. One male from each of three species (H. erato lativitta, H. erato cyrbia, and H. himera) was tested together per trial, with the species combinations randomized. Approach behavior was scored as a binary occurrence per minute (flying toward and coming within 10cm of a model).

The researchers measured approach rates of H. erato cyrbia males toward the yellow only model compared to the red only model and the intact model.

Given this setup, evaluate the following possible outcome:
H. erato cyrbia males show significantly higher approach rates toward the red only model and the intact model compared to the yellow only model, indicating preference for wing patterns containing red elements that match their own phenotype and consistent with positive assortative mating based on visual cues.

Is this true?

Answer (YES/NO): YES